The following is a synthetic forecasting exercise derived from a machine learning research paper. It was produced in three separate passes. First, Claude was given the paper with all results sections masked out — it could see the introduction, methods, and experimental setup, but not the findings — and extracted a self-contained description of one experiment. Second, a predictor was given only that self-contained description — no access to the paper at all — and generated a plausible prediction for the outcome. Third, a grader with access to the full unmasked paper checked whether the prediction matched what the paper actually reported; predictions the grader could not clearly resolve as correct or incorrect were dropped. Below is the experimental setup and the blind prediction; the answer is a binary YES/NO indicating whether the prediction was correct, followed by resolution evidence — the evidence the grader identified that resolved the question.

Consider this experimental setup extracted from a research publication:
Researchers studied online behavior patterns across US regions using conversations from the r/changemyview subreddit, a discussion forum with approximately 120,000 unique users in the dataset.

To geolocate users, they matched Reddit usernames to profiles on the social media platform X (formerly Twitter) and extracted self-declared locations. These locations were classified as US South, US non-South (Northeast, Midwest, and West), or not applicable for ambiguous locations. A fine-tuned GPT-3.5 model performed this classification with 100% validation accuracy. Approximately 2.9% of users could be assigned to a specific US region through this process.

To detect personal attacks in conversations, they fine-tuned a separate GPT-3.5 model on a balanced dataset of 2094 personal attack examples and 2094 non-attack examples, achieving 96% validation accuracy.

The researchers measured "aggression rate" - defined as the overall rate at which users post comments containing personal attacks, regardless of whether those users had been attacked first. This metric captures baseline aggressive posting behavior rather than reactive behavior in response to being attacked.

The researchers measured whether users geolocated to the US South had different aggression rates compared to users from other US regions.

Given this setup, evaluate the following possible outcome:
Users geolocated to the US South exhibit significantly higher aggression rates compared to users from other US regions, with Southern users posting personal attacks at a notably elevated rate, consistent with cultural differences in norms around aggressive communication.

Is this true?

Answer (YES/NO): NO